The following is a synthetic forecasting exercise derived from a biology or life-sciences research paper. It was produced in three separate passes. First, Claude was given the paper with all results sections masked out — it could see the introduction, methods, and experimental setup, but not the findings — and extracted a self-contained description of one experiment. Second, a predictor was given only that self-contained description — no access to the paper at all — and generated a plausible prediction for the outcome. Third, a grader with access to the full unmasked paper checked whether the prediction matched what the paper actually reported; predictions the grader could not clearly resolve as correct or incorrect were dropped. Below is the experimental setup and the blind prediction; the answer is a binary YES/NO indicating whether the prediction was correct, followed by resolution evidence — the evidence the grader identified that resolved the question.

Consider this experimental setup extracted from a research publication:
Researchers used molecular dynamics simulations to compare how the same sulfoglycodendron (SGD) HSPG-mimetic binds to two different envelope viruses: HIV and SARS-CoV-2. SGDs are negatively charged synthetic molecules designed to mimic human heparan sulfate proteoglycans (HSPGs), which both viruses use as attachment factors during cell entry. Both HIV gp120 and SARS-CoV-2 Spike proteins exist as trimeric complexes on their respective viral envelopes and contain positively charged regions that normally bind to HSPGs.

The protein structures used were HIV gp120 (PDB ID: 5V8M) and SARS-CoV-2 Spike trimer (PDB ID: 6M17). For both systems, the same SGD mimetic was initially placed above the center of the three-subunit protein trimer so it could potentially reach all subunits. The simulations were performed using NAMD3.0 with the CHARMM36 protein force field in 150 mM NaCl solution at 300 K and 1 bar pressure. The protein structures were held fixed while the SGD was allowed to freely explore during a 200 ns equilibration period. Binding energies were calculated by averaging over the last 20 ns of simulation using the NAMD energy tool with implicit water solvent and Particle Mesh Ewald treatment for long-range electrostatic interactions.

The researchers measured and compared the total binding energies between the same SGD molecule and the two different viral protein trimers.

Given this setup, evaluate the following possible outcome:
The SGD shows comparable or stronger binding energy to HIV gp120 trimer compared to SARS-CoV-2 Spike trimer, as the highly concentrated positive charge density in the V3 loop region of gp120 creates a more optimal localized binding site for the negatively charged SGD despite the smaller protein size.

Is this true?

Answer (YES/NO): YES